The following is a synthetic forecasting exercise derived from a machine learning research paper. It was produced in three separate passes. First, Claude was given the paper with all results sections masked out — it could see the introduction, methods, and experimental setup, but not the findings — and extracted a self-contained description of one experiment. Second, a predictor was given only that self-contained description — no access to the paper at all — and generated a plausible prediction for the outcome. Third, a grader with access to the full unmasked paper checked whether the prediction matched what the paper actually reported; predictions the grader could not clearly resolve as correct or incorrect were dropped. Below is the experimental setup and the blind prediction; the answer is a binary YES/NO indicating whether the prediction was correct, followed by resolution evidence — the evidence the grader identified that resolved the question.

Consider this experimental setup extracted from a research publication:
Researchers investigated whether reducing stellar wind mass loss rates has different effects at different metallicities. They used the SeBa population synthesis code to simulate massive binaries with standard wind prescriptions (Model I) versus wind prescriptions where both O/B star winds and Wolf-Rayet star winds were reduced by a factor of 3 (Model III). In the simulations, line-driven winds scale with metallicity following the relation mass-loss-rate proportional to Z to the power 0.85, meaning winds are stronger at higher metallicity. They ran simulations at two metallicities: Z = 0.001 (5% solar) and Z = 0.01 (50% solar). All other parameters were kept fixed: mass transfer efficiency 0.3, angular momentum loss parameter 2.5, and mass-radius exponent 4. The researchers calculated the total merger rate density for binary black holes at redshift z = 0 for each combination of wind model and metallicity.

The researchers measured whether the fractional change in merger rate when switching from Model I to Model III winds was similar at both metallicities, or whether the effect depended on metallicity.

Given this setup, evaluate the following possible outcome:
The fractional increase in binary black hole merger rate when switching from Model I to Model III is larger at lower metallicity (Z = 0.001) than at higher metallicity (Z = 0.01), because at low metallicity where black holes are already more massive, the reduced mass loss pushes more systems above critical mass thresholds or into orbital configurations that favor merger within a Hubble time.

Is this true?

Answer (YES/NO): NO